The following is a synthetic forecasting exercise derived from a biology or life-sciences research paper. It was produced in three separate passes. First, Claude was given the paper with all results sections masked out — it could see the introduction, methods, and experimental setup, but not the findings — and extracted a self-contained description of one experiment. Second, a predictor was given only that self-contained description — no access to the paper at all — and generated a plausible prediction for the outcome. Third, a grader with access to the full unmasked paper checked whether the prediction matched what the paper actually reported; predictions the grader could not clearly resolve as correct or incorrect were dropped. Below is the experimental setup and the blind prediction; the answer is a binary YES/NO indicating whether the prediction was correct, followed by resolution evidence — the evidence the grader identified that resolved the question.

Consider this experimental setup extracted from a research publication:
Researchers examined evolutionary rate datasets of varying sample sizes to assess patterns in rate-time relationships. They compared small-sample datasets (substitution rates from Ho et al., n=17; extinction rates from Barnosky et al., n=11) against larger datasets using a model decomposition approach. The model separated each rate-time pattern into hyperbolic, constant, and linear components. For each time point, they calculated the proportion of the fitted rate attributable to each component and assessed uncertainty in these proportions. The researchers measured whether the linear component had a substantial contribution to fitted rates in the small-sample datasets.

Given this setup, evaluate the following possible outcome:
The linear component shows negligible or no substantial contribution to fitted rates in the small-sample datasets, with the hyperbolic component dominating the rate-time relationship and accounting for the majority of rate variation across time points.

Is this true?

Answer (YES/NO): NO